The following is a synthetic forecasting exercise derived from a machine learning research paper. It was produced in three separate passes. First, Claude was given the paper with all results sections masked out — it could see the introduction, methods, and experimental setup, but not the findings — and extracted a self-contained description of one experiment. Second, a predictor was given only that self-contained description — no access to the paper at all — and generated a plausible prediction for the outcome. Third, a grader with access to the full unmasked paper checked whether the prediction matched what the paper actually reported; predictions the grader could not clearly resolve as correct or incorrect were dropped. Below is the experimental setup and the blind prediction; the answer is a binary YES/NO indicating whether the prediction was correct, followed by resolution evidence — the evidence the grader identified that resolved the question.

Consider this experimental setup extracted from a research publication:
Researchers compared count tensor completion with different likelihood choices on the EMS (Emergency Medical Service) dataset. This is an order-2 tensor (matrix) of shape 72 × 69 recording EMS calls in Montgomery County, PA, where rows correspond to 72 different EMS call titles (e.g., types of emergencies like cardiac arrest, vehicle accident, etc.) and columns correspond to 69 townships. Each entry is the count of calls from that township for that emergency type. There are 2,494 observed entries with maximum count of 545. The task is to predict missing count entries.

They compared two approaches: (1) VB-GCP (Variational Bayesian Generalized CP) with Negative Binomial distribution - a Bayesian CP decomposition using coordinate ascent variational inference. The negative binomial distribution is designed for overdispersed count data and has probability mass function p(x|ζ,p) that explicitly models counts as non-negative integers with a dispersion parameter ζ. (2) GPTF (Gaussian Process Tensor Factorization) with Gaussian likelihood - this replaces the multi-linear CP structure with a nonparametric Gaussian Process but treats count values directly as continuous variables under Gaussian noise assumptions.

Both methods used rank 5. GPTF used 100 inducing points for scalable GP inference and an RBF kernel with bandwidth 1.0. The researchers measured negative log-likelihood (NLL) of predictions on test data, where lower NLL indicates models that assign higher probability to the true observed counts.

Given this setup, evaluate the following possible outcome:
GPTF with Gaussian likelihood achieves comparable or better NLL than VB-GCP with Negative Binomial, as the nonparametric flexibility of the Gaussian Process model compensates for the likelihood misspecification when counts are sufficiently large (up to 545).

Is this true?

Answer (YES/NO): NO